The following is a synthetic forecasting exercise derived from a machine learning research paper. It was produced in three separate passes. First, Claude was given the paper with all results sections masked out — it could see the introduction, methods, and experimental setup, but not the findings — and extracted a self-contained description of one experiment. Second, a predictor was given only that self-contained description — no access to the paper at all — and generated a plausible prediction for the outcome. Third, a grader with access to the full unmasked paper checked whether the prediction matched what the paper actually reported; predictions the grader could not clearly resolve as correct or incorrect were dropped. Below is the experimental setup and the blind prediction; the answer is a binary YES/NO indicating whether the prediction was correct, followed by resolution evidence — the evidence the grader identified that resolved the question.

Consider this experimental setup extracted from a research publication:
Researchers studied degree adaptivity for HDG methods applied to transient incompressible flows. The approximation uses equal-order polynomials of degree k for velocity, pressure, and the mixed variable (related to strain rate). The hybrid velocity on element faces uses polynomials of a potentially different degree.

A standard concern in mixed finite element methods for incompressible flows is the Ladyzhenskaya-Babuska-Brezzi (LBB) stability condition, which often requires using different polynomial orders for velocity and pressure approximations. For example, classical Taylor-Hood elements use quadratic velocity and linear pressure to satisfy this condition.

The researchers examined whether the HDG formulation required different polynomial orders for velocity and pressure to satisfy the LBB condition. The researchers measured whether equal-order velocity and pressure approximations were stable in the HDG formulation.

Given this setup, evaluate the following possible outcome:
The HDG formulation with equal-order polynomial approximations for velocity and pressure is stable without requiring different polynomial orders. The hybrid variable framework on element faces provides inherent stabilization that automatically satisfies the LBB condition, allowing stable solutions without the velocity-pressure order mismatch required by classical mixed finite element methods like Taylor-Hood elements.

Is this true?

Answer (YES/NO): YES